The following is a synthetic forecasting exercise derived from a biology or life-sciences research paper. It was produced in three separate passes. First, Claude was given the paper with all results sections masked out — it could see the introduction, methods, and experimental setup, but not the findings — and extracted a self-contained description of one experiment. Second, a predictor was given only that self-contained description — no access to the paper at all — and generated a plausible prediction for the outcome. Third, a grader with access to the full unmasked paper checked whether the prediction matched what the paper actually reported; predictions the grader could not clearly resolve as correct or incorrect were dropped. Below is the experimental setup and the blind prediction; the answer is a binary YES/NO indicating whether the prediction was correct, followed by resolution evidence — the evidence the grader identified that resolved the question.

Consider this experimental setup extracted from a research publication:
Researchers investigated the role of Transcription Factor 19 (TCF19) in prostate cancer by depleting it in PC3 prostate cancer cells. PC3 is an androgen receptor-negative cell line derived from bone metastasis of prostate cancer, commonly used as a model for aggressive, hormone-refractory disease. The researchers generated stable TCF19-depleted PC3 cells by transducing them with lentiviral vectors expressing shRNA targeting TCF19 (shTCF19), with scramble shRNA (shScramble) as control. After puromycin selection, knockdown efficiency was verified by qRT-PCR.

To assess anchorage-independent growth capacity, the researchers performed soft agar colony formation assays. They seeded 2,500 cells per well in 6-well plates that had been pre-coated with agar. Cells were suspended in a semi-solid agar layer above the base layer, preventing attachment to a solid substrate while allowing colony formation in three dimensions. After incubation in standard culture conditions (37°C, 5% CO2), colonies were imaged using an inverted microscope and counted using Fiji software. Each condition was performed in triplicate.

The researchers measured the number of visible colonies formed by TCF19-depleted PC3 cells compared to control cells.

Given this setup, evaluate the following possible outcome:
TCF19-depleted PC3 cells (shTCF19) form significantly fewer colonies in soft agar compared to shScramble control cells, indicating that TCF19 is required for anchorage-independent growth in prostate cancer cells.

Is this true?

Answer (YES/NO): YES